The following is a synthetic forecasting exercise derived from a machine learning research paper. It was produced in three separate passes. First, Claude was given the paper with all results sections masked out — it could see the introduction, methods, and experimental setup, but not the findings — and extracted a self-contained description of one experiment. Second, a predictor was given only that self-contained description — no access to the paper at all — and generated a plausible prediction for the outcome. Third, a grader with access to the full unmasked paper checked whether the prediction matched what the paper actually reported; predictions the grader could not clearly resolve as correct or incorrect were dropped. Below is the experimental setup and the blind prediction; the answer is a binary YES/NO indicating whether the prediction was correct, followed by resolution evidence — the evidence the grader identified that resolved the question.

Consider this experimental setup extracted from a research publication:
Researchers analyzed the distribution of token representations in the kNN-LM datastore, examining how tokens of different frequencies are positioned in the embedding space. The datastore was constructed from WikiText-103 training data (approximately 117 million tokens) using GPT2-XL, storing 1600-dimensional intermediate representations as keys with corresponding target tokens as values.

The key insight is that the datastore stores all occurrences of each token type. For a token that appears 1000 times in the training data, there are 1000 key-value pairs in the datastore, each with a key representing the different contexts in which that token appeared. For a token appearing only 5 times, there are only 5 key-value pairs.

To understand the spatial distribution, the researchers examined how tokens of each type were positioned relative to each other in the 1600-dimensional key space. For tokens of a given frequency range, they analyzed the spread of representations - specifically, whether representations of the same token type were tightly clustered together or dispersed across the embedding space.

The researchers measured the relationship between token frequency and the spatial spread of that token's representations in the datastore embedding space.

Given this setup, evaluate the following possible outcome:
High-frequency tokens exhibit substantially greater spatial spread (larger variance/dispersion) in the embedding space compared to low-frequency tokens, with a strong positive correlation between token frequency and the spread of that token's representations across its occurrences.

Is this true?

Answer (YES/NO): NO